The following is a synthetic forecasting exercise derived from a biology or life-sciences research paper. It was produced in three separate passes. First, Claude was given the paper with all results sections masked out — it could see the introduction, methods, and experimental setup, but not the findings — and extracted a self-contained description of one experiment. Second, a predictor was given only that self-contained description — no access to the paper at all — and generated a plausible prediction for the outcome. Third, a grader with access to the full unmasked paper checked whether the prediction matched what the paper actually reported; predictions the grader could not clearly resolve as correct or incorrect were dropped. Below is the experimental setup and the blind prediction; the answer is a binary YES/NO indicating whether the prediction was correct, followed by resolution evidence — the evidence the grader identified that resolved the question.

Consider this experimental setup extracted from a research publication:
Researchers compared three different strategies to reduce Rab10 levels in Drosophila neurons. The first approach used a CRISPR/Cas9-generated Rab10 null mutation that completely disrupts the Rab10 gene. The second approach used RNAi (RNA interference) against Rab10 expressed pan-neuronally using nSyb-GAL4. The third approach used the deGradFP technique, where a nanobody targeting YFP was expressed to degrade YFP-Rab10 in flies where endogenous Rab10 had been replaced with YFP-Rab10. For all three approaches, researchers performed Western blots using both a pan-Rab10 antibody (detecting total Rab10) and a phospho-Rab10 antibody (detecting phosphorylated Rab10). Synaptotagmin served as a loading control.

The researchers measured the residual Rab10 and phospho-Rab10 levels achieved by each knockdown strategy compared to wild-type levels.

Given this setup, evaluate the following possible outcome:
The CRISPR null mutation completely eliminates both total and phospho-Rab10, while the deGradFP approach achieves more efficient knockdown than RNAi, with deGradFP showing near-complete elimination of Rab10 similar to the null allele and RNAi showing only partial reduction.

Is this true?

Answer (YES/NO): NO